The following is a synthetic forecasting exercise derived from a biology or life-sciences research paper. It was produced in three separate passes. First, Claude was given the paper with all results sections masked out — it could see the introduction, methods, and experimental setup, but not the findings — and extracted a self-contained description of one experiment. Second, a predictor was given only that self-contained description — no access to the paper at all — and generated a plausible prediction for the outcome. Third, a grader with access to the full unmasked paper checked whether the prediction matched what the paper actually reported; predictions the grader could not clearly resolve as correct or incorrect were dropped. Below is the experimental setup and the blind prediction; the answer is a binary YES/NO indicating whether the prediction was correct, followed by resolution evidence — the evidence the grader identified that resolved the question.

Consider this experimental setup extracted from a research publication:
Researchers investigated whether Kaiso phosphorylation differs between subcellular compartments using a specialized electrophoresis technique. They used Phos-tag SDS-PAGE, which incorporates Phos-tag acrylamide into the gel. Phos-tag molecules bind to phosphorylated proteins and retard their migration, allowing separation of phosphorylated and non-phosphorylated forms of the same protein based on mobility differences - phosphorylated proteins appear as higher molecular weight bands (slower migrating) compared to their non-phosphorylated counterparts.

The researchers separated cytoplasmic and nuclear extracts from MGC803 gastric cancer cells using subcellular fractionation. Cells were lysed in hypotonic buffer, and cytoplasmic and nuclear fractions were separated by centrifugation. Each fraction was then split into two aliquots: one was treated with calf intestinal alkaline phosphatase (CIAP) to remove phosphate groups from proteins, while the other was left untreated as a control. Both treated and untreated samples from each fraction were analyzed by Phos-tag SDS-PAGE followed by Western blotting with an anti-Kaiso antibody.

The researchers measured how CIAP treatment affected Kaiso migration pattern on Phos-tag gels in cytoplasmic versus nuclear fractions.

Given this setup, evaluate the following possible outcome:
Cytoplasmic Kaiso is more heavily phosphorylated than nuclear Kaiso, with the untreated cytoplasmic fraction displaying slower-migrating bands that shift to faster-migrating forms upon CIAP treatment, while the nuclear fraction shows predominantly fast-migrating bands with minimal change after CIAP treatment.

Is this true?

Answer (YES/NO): YES